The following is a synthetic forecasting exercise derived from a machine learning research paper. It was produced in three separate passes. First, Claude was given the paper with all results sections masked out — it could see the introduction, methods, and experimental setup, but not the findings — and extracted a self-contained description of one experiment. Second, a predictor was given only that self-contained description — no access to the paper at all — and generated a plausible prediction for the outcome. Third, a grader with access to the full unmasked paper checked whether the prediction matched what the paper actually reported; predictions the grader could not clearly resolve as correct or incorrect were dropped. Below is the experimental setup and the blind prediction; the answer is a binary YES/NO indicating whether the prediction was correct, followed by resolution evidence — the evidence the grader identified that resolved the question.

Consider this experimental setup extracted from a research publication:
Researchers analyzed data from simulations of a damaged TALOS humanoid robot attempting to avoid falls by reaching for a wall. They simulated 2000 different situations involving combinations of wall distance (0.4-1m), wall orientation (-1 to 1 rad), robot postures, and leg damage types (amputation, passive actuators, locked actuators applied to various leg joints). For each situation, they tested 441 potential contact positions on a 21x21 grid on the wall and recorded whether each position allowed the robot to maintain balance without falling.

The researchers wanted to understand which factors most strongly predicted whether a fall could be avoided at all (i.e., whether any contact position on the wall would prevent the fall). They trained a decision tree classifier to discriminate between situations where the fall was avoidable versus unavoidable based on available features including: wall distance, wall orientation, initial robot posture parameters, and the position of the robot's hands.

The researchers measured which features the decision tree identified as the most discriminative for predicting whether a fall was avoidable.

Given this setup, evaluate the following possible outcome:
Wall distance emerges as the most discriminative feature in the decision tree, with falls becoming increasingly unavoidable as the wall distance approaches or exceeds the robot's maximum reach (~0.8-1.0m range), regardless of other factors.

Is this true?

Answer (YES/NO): NO